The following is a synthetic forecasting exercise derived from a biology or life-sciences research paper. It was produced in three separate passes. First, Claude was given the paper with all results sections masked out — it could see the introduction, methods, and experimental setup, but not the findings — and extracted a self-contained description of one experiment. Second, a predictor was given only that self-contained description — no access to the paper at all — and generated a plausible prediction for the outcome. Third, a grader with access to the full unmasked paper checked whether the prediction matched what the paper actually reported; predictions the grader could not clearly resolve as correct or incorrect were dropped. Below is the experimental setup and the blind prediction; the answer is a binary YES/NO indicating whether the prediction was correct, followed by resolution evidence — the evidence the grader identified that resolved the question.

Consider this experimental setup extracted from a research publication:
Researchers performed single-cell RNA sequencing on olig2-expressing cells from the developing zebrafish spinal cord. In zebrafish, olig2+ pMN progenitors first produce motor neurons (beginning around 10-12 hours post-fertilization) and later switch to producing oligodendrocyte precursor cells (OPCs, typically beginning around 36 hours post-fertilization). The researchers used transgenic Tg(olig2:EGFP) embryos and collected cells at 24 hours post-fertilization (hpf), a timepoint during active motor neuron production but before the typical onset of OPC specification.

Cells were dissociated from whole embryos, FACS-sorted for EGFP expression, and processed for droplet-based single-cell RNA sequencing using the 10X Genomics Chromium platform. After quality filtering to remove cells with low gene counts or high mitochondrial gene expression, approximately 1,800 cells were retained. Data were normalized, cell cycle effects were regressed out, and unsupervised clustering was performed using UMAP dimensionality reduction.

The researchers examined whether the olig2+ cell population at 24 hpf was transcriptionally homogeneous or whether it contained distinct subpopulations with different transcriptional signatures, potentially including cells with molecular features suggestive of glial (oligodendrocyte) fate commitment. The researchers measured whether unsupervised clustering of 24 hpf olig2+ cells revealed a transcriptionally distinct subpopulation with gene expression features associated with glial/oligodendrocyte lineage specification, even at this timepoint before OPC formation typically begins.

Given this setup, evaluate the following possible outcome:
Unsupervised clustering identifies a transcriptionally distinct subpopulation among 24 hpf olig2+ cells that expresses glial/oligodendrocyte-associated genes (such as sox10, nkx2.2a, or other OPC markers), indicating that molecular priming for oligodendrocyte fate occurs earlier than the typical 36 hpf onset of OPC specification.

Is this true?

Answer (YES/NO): YES